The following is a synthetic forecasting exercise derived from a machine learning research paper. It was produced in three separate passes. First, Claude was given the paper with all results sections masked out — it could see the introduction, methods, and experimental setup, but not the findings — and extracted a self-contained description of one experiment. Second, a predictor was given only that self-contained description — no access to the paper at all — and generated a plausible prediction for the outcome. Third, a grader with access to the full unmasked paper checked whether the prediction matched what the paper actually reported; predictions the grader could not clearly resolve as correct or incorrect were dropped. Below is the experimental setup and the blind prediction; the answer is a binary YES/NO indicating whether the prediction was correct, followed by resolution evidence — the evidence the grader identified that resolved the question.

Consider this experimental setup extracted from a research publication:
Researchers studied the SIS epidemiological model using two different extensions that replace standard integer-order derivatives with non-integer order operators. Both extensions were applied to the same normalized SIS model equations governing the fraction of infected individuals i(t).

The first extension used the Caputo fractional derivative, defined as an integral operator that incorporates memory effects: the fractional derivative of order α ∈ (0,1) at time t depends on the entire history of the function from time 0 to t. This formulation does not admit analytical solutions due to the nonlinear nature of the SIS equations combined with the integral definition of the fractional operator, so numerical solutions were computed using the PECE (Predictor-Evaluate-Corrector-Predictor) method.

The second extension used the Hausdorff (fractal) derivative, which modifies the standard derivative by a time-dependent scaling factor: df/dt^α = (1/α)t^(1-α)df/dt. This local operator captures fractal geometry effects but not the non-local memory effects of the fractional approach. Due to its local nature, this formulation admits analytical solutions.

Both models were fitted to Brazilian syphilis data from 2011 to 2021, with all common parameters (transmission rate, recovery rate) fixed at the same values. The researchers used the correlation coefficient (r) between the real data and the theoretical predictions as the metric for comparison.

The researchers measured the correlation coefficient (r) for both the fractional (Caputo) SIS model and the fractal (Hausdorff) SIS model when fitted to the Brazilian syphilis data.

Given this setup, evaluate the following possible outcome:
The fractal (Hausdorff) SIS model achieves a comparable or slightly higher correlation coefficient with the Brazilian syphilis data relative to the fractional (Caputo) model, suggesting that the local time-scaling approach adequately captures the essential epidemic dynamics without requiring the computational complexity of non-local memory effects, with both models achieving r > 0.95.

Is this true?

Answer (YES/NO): YES